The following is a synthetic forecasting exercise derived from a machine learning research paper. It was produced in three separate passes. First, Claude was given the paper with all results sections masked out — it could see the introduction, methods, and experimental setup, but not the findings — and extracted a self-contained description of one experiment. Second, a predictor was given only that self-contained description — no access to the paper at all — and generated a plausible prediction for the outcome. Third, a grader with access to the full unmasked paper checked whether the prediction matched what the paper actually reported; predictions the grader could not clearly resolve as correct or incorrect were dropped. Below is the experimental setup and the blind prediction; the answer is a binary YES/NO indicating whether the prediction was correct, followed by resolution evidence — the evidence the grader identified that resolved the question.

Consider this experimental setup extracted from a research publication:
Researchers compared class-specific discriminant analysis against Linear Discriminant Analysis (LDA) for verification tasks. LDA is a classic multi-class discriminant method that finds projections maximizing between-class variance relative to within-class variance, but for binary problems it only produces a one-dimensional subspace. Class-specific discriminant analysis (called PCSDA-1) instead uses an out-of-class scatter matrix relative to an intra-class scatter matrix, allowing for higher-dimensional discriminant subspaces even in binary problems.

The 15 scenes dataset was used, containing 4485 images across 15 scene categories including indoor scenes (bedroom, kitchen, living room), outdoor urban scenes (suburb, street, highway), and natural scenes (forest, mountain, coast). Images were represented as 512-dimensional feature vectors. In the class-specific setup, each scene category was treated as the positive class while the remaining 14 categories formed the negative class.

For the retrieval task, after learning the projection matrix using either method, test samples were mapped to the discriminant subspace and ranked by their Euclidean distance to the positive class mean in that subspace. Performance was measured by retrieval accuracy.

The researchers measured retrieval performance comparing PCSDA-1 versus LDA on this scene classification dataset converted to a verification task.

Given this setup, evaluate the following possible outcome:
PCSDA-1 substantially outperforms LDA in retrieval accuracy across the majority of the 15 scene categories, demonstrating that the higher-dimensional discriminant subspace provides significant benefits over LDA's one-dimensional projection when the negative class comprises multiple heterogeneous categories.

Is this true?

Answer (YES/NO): NO